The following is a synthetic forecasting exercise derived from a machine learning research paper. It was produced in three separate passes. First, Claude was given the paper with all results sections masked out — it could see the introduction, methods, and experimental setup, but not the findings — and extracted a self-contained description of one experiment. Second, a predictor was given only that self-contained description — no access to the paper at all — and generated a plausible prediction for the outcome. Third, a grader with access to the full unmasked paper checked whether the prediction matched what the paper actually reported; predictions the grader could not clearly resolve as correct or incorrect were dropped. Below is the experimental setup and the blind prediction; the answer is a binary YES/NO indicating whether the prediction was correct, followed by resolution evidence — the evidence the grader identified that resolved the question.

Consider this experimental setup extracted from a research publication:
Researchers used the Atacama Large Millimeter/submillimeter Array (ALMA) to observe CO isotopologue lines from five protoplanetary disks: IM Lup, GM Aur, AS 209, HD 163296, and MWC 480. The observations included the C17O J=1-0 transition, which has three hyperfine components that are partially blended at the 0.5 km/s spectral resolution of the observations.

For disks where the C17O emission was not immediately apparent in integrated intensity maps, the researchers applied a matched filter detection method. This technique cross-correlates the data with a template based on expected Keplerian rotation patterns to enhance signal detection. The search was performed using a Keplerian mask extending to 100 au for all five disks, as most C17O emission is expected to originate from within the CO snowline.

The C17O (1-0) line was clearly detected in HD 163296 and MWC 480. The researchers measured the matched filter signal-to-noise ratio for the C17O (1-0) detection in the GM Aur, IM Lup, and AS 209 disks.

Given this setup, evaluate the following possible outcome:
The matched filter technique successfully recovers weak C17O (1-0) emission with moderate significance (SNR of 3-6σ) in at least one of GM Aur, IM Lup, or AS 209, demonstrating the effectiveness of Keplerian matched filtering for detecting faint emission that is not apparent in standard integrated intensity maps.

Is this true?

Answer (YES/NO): YES